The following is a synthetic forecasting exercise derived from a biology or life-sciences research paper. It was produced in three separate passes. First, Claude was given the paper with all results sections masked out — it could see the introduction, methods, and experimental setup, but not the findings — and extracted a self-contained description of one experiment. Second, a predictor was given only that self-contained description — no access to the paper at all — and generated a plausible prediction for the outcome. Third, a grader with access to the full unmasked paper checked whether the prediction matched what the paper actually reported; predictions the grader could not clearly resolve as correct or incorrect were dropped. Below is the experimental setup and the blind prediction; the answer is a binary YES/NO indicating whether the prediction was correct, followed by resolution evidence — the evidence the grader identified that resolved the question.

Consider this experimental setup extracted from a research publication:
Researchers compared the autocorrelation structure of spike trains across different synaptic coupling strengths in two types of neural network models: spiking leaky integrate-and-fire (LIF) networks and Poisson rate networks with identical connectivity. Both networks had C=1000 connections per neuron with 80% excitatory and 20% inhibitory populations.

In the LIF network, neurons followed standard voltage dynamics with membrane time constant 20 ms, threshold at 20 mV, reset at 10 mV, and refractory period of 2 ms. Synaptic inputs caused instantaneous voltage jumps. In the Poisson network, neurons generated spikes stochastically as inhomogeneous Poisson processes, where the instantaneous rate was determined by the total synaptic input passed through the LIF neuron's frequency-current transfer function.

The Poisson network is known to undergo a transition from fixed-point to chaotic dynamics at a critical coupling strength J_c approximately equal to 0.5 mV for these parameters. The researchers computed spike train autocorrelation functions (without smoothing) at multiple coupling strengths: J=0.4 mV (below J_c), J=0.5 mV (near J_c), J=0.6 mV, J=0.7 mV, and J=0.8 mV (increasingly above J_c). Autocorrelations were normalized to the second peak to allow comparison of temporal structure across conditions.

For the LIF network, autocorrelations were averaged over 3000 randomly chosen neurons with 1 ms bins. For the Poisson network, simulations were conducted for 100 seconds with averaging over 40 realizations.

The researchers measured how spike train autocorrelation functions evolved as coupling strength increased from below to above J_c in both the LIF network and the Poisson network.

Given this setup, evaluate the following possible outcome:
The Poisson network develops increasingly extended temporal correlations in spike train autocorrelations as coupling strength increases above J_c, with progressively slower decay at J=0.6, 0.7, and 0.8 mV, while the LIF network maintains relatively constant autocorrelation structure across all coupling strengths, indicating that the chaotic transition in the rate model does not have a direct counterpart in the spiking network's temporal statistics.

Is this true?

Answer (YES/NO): YES